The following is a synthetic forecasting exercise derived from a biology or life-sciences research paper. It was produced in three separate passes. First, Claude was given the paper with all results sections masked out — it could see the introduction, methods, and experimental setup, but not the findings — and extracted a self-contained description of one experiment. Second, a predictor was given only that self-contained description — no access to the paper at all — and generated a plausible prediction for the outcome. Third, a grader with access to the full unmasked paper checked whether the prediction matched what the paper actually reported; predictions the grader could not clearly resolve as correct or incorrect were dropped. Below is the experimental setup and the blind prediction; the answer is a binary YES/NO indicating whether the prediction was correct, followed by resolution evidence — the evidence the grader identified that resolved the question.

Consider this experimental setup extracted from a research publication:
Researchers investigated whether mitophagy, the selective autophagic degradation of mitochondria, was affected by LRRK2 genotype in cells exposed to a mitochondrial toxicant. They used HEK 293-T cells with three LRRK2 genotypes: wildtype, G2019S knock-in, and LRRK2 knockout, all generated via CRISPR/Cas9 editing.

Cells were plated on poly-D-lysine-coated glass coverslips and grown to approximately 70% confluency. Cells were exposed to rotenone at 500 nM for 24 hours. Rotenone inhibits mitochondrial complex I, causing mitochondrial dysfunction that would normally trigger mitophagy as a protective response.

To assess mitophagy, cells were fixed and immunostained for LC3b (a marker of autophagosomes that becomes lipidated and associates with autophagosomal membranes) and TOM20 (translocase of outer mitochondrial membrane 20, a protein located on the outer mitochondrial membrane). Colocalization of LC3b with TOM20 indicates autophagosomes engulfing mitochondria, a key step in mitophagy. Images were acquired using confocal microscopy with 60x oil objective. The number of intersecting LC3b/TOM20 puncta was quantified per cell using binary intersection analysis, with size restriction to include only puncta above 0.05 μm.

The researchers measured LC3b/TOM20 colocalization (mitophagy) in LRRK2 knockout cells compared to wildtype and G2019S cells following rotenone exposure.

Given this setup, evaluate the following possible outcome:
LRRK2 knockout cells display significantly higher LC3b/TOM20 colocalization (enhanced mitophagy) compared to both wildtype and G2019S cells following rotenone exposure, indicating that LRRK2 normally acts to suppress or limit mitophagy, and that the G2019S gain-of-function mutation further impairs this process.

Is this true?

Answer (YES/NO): YES